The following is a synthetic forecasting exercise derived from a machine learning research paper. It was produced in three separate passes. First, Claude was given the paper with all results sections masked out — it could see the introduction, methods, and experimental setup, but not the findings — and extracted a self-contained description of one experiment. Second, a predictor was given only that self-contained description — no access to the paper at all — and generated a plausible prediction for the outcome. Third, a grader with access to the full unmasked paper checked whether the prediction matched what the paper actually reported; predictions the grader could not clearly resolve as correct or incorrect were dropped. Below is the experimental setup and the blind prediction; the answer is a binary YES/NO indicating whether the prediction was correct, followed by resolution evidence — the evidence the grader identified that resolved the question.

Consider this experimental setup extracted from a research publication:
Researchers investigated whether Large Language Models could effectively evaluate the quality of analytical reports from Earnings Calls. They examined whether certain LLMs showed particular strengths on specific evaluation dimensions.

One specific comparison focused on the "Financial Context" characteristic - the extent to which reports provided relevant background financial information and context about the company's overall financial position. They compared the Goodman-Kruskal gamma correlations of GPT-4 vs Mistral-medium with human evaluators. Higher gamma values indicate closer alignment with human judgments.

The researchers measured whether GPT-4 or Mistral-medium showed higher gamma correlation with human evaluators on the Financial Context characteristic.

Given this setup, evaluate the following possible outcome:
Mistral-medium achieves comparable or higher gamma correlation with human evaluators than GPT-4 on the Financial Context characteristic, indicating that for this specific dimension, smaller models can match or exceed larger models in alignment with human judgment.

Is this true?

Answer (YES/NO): YES